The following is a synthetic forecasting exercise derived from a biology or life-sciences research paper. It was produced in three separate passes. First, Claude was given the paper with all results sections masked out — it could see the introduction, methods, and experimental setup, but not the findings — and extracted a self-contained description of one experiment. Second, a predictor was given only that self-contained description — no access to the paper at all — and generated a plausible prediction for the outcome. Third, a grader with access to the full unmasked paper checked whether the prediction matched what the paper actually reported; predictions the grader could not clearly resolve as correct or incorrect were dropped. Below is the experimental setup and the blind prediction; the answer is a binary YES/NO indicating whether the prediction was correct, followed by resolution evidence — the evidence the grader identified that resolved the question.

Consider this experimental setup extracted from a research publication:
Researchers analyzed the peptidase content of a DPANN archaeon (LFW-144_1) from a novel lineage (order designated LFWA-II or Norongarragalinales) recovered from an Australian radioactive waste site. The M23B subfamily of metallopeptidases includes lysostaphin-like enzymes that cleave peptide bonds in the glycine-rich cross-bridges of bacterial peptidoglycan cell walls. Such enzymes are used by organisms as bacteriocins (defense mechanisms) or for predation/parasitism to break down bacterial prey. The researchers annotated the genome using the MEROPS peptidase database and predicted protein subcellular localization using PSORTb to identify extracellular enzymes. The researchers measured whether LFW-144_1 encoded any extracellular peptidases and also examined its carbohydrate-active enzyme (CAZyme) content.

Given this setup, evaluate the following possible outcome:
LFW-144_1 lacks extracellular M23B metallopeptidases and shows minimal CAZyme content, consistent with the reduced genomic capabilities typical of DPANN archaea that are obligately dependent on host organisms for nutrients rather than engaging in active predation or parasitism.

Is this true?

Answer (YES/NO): NO